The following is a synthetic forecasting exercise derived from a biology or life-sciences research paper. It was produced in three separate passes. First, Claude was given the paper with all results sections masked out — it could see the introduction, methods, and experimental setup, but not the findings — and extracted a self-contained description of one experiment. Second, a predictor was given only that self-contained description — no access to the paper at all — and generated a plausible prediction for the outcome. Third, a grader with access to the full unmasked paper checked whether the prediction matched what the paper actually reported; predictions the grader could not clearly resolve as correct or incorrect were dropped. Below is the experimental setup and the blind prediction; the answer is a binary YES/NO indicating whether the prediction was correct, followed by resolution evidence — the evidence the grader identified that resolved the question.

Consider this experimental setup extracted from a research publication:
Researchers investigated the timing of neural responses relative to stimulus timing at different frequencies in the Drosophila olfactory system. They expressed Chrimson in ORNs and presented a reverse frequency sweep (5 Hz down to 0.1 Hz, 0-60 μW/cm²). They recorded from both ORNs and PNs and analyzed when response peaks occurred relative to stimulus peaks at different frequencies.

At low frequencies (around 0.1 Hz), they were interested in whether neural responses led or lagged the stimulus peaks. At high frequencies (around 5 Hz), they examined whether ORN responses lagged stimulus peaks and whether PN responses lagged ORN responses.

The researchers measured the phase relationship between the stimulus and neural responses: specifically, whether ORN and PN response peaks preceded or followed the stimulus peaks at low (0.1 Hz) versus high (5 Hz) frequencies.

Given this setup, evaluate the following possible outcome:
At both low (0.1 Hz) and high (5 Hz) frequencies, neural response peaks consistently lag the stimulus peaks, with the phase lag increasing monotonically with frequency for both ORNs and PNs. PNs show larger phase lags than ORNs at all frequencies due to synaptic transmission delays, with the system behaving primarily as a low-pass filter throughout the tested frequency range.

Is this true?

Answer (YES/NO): NO